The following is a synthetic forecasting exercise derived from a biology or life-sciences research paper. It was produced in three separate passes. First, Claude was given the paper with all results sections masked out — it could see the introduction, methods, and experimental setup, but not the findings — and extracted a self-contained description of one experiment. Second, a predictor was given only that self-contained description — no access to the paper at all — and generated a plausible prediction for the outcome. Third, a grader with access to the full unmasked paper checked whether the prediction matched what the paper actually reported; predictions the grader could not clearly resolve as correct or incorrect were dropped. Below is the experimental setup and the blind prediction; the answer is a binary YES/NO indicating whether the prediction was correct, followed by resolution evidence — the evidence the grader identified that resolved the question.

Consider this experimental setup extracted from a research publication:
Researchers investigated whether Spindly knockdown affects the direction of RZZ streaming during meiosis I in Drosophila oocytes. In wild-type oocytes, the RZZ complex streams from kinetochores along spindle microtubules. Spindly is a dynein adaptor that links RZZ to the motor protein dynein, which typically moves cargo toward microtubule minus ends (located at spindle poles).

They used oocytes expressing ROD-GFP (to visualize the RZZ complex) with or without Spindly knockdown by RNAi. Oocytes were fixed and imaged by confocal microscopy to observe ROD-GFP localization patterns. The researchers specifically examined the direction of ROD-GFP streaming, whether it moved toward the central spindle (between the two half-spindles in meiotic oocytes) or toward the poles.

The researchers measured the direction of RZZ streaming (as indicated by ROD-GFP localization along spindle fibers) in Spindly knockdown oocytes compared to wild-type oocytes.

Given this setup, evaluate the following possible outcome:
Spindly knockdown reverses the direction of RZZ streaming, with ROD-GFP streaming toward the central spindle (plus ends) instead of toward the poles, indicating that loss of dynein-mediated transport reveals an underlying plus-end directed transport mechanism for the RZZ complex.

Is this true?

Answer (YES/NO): YES